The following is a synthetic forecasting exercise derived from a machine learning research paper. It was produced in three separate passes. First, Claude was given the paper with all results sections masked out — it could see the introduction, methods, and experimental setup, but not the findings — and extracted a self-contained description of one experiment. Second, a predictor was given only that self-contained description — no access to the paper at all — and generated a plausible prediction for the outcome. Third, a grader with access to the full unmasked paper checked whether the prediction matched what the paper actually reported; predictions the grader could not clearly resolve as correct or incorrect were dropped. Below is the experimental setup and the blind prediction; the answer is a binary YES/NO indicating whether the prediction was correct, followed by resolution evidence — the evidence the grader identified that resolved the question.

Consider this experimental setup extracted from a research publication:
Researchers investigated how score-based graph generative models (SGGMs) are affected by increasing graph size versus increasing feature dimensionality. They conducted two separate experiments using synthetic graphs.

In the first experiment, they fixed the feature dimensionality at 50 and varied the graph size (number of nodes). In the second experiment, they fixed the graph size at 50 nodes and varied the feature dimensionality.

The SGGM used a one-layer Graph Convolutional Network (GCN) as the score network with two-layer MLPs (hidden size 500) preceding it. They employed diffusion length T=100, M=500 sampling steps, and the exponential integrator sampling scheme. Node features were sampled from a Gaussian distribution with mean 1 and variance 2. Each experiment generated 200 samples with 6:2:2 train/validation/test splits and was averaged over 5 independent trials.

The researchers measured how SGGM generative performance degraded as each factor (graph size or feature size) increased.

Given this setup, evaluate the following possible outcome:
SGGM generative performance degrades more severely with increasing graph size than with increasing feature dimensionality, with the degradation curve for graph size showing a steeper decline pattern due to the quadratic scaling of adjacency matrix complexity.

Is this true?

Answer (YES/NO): YES